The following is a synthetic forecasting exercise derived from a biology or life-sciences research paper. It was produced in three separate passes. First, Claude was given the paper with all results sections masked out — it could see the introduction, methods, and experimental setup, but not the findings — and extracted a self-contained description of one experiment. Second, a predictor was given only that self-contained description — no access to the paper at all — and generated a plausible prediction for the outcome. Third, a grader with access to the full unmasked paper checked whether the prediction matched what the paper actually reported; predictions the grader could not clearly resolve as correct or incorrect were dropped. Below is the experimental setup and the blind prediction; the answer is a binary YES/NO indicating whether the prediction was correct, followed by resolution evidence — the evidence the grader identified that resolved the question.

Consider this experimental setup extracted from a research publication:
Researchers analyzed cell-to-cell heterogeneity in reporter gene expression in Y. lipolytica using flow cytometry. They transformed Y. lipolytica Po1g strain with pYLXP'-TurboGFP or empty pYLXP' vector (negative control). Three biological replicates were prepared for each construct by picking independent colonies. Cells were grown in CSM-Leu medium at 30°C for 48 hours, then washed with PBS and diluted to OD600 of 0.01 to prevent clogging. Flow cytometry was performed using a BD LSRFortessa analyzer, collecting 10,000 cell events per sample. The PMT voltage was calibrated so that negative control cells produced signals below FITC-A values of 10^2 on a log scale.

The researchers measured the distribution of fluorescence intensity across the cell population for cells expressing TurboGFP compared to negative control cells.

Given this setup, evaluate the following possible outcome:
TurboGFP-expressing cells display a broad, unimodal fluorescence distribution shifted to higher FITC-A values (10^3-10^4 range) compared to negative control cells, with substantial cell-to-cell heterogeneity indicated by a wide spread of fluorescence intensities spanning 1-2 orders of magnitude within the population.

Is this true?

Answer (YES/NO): NO